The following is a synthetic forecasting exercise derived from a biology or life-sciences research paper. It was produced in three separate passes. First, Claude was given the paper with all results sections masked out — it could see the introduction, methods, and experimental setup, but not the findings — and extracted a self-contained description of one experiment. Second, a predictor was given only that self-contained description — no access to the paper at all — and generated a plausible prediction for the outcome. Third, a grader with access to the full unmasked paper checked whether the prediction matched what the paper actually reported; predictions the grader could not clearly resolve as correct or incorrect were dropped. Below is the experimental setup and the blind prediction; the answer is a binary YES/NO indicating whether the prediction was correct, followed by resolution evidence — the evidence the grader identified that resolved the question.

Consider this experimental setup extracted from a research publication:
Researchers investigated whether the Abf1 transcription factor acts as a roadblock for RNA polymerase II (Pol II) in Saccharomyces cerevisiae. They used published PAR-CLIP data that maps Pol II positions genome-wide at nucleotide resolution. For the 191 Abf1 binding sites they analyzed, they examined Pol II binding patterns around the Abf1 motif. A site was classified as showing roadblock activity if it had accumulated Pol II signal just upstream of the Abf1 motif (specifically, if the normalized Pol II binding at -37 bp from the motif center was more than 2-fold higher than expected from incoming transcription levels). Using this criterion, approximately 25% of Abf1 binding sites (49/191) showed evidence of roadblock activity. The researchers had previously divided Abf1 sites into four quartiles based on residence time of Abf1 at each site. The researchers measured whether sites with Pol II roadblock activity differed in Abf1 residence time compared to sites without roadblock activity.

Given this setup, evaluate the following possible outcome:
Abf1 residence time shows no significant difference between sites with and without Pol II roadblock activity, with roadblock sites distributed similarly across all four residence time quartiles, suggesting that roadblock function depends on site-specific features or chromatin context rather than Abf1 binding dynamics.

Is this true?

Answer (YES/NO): NO